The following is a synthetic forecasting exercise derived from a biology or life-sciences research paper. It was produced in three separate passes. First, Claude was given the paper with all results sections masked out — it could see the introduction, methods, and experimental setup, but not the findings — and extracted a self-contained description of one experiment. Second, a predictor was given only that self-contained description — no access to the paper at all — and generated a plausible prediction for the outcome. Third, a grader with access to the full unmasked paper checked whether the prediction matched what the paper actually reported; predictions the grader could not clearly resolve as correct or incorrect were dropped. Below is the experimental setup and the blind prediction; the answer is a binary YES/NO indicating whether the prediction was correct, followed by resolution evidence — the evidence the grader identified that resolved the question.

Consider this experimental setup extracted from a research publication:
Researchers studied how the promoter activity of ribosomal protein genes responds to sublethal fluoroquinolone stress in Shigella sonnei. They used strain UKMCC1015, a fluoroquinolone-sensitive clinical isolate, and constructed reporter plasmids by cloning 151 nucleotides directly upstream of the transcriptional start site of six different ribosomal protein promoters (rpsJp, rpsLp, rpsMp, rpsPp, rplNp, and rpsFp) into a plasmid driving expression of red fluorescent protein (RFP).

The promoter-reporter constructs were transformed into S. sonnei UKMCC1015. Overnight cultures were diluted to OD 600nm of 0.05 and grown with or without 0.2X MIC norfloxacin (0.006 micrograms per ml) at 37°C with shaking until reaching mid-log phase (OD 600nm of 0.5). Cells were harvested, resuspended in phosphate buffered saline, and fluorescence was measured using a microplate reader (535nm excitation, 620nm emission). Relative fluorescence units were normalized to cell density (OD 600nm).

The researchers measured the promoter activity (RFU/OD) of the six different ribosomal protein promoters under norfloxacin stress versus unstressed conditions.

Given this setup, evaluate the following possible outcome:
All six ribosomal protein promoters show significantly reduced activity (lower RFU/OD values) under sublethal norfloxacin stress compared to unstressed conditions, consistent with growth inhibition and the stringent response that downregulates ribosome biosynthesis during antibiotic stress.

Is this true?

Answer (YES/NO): NO